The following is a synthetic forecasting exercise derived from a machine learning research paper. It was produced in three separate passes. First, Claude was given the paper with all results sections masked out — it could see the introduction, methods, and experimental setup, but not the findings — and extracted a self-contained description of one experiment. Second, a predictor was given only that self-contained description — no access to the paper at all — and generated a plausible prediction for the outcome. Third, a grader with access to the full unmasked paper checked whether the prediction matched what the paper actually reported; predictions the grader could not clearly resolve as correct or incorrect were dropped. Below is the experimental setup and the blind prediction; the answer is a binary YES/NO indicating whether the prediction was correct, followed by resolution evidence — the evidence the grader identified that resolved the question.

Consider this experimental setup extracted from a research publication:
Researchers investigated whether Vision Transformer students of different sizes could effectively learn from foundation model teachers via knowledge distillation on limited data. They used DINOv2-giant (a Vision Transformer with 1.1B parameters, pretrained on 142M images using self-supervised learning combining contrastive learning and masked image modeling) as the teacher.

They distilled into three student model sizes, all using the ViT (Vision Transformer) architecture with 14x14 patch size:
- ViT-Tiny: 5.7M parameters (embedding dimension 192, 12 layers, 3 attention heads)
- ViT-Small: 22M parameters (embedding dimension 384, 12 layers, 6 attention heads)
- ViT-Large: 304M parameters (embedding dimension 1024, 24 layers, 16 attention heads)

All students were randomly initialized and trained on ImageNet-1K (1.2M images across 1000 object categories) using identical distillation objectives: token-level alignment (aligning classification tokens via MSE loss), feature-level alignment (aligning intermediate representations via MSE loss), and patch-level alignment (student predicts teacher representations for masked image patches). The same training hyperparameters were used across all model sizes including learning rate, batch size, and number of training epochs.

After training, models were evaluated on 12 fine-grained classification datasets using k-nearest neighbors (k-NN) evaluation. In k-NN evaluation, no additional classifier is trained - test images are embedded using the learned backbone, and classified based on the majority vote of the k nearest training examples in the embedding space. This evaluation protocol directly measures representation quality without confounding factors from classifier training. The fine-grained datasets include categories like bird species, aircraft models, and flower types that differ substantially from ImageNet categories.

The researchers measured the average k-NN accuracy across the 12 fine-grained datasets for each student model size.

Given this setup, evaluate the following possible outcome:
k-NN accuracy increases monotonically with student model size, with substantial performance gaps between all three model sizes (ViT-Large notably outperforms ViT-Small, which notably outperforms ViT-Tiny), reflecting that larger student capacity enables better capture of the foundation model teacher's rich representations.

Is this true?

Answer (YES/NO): YES